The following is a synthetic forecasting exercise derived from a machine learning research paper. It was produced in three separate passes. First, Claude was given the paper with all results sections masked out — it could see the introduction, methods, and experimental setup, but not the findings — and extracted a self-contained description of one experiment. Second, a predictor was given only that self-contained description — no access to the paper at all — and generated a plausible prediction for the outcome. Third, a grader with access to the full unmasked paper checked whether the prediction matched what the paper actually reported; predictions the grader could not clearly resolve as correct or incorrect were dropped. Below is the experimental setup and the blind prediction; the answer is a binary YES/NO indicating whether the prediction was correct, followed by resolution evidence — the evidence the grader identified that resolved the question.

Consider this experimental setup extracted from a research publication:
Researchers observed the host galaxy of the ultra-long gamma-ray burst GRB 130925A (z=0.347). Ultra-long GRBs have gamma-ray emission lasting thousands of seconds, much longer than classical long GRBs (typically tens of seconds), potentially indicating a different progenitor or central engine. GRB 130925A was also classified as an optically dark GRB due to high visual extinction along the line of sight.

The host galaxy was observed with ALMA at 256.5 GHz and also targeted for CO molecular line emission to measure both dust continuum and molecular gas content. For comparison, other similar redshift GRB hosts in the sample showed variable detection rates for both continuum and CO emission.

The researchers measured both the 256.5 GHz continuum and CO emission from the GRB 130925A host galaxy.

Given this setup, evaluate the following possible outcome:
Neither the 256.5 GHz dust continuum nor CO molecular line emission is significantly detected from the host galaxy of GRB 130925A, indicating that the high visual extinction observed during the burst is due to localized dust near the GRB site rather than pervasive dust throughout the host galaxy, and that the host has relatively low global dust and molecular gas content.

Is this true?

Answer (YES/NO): YES